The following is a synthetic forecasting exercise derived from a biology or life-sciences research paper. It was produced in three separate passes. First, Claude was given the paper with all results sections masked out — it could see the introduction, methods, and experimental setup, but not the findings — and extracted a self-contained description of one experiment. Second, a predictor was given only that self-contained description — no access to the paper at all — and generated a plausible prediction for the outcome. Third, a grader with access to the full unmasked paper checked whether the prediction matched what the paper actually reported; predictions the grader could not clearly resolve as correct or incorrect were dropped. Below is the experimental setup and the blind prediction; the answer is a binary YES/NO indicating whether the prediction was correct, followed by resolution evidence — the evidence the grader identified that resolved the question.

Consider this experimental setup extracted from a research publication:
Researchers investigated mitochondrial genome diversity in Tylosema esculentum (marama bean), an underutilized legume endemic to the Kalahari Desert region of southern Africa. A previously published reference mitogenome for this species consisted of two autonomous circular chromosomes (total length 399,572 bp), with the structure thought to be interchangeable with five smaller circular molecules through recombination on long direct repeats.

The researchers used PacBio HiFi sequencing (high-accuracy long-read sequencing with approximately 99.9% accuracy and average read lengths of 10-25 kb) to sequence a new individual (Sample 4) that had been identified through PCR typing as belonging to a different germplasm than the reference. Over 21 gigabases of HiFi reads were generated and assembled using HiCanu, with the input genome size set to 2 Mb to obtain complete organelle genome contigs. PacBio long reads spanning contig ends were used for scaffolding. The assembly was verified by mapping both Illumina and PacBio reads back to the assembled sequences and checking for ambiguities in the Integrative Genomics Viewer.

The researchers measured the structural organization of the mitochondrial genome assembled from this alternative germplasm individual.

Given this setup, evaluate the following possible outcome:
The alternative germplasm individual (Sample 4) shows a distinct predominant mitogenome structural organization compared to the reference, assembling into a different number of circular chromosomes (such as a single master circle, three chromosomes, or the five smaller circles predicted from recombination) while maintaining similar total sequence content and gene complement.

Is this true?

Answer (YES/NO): NO